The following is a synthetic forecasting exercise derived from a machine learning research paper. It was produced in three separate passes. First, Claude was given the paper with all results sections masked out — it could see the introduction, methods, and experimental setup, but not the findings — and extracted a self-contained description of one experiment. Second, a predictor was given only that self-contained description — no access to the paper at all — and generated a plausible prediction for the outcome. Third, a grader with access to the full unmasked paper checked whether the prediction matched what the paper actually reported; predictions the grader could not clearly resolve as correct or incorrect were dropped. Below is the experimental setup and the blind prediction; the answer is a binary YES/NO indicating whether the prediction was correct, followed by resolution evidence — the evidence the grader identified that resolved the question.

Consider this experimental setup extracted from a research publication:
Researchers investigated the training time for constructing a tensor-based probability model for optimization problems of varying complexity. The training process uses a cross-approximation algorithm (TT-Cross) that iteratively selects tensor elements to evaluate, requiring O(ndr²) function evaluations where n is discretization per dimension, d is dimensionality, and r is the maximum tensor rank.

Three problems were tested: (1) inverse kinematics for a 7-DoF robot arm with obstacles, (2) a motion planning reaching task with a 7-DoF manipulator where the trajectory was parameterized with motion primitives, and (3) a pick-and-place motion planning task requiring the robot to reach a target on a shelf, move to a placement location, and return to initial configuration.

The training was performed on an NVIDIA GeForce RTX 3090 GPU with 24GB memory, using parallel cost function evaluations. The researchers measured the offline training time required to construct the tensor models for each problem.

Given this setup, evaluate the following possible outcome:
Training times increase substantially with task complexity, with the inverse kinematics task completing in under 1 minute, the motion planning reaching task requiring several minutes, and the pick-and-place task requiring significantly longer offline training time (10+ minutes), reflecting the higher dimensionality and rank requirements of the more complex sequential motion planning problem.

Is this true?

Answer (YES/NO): NO